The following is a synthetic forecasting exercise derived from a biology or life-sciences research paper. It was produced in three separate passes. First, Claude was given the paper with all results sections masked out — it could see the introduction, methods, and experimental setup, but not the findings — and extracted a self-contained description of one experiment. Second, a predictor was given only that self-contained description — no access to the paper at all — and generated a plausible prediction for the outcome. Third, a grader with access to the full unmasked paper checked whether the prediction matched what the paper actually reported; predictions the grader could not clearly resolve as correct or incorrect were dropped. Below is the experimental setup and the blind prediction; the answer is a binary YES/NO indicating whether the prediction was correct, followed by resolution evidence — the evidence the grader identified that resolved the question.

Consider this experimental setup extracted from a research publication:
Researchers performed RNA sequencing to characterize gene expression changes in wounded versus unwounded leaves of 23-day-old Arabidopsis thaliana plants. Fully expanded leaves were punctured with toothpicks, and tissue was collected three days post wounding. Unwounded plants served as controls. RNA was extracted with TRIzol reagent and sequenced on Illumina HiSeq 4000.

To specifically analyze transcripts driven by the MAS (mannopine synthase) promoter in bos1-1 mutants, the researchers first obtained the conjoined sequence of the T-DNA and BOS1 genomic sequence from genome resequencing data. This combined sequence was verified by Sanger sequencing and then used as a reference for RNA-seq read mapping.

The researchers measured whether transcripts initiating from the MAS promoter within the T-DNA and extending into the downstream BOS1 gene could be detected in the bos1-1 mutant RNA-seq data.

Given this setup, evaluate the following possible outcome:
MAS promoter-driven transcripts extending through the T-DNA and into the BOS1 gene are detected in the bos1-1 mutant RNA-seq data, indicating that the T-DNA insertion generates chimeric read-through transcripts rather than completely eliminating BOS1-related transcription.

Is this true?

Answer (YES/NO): YES